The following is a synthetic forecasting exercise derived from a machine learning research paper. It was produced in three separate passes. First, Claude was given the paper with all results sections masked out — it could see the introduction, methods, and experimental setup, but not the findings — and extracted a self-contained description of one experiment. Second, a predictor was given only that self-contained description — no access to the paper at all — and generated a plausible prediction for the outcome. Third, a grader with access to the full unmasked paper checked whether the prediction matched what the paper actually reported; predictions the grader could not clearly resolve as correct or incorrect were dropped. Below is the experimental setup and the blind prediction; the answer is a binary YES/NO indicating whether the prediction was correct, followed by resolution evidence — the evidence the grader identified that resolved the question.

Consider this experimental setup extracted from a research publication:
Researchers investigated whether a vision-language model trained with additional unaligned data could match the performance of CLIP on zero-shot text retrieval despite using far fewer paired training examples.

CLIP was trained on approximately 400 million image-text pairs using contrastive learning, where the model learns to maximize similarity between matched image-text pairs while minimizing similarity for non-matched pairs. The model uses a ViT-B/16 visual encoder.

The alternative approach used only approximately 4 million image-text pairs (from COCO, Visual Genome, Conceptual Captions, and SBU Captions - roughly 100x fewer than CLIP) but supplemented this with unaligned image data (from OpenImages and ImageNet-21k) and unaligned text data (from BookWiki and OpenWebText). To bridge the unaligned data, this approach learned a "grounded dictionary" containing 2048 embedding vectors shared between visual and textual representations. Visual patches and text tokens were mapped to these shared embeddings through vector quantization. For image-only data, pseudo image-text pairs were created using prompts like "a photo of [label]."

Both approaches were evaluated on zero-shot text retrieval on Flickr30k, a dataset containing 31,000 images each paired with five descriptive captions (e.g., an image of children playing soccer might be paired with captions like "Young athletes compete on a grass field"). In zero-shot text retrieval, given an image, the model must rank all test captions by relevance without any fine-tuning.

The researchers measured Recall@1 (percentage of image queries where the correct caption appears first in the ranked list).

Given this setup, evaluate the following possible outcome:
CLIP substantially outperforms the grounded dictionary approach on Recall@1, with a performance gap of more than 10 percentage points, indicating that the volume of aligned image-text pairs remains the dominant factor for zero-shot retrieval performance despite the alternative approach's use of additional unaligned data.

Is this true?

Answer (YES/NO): NO